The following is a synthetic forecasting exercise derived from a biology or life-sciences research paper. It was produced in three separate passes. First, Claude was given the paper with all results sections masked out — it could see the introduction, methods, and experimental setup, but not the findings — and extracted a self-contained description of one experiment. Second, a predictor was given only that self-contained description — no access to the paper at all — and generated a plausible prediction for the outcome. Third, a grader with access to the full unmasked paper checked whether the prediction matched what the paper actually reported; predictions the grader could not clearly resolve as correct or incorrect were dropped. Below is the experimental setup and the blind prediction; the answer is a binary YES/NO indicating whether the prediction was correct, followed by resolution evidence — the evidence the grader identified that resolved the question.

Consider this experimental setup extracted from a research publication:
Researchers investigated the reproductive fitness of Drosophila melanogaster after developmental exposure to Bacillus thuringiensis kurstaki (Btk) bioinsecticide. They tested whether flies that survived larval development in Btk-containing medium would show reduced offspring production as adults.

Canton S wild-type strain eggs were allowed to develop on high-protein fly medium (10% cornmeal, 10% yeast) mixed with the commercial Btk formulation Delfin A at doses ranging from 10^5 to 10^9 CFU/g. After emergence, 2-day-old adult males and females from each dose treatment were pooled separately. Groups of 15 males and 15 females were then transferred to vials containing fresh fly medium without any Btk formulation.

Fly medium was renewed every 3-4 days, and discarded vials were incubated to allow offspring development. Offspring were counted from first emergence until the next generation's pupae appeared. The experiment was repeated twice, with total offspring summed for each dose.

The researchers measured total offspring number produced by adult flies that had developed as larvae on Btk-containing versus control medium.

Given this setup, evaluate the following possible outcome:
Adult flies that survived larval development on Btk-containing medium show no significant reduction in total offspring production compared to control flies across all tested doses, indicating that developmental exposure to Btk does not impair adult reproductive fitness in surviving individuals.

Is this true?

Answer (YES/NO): NO